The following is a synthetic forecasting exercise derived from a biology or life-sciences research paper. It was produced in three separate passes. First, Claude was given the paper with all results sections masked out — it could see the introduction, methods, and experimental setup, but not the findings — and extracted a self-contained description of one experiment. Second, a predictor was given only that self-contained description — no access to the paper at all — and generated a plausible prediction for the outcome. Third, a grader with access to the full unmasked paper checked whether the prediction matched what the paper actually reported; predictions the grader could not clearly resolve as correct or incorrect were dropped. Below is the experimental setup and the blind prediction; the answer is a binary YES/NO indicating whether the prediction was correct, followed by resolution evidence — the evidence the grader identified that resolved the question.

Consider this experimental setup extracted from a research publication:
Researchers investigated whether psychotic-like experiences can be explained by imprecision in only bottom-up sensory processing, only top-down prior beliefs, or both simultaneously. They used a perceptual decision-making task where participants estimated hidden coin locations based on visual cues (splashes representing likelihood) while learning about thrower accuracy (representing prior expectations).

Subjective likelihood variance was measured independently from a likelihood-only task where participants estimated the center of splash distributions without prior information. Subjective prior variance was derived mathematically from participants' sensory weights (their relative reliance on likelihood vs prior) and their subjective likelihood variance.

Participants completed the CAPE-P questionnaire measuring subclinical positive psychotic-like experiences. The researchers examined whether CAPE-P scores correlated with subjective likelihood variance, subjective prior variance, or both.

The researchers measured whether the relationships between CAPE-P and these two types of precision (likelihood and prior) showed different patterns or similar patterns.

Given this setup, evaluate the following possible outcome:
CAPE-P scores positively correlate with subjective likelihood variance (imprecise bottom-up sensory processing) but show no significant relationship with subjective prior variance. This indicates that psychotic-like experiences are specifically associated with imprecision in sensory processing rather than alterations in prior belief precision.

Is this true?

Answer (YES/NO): NO